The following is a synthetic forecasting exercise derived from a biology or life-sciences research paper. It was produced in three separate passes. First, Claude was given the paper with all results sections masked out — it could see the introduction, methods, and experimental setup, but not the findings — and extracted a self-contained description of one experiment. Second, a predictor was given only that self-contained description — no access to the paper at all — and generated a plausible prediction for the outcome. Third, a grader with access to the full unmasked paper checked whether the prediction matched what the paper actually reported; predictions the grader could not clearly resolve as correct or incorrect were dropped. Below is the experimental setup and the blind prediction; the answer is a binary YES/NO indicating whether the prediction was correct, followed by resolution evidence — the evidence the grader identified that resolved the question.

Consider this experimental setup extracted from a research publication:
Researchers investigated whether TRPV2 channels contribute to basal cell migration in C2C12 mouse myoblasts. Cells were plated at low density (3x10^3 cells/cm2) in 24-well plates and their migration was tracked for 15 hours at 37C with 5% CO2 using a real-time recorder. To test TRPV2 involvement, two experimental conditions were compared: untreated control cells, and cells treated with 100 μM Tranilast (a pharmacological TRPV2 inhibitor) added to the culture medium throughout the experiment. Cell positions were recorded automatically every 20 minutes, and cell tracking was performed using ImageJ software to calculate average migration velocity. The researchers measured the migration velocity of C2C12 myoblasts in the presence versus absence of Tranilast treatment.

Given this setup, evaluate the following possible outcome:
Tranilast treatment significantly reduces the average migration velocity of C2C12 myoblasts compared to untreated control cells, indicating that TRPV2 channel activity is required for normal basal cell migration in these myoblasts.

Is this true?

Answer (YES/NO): YES